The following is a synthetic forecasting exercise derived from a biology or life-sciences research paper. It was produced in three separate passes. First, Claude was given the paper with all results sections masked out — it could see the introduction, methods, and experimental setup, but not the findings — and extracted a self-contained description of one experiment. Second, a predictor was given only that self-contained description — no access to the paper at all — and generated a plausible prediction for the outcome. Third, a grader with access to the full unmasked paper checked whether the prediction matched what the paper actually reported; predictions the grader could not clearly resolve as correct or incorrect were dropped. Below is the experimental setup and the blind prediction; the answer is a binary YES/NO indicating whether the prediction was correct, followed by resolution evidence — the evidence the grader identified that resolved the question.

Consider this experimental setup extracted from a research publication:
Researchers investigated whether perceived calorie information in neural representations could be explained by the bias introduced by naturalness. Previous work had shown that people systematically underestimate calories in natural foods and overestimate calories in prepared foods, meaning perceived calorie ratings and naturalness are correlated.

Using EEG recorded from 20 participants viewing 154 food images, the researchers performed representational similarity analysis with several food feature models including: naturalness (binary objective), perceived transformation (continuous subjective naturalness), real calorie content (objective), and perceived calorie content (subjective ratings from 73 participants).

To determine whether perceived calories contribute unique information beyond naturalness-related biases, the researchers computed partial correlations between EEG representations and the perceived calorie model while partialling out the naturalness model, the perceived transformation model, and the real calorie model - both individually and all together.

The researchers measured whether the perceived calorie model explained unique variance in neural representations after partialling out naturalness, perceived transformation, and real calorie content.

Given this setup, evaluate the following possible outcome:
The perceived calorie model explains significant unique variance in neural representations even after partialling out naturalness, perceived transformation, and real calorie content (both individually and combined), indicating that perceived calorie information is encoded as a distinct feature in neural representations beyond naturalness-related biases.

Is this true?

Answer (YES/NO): NO